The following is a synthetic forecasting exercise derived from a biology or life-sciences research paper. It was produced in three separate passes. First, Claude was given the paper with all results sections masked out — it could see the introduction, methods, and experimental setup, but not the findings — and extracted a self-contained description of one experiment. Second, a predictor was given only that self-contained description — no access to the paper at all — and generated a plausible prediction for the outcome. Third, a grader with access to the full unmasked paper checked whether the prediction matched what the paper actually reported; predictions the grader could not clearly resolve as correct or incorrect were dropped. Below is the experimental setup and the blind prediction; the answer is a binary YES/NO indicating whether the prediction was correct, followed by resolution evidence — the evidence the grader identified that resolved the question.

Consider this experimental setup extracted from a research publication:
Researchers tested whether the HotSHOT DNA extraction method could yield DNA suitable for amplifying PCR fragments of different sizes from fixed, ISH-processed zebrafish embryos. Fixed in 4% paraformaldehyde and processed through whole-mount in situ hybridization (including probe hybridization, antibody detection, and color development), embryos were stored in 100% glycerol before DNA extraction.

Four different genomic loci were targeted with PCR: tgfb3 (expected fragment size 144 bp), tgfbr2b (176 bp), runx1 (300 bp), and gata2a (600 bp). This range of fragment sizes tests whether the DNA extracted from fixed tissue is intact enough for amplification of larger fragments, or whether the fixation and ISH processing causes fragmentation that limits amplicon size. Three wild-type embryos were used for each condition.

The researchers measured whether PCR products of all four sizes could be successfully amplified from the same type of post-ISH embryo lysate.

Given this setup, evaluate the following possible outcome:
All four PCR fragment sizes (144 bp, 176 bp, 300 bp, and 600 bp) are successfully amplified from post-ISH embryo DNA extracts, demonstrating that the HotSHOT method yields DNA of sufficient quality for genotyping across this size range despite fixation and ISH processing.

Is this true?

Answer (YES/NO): YES